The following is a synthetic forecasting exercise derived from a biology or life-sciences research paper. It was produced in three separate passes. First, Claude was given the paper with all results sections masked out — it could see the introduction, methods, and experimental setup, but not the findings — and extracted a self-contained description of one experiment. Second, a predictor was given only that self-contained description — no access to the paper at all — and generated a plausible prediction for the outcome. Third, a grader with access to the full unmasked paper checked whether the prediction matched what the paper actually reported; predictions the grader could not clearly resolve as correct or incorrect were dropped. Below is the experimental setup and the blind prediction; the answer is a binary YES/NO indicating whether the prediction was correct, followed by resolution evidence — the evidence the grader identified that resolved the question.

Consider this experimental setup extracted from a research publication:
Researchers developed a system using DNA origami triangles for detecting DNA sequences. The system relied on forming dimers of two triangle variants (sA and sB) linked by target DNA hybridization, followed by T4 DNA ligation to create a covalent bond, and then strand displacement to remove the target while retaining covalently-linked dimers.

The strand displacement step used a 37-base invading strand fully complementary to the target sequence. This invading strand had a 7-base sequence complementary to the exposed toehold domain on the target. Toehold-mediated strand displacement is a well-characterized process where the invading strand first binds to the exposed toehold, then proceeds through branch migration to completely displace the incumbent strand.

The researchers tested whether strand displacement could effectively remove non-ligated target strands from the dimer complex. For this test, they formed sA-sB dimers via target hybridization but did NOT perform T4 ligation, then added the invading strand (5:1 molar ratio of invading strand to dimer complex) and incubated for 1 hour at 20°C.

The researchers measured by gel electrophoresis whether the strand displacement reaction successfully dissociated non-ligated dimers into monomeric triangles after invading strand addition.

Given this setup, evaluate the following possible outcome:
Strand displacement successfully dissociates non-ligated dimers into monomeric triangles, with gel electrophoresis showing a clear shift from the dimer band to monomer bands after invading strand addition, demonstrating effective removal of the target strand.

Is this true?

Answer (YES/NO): NO